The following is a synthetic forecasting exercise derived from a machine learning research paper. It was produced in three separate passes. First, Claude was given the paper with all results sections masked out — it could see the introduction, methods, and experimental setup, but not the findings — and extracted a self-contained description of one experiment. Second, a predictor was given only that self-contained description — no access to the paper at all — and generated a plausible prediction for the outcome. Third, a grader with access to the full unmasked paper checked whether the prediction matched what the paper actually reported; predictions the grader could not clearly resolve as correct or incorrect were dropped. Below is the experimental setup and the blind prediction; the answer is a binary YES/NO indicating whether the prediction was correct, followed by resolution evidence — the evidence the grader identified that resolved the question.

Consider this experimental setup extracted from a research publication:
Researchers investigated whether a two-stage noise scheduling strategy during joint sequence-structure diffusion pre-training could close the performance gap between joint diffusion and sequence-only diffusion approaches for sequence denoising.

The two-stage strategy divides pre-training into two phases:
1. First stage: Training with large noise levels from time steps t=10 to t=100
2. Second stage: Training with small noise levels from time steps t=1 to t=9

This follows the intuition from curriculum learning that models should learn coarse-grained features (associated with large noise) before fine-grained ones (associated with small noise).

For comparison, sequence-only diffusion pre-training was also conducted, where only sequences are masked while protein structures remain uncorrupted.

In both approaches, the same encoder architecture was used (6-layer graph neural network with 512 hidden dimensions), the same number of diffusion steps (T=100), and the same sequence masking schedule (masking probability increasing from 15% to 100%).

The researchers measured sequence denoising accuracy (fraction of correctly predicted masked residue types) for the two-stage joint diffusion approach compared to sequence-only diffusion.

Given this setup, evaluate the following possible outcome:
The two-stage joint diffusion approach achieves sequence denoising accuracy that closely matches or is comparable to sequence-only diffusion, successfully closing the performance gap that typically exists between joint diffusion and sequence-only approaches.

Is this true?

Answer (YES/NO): NO